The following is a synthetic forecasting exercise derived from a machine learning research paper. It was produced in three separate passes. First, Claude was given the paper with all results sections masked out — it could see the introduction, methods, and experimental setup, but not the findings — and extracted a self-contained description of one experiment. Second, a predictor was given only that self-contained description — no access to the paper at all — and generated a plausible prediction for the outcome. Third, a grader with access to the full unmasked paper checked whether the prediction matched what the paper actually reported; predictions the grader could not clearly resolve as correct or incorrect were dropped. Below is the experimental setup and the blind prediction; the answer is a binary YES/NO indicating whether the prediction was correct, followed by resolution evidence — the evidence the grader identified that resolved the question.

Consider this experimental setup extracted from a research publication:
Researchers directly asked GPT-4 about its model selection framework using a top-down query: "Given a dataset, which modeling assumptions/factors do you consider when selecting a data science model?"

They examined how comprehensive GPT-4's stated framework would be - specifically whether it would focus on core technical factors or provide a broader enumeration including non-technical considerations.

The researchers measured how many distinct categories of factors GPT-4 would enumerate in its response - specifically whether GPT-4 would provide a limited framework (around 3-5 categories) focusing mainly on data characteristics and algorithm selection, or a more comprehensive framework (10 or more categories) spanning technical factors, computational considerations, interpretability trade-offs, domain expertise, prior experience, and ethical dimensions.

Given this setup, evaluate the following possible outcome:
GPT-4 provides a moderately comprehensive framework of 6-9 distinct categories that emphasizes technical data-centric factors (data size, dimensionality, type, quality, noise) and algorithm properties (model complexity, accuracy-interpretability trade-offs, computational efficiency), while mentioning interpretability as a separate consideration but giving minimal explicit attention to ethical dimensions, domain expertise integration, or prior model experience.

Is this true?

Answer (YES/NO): NO